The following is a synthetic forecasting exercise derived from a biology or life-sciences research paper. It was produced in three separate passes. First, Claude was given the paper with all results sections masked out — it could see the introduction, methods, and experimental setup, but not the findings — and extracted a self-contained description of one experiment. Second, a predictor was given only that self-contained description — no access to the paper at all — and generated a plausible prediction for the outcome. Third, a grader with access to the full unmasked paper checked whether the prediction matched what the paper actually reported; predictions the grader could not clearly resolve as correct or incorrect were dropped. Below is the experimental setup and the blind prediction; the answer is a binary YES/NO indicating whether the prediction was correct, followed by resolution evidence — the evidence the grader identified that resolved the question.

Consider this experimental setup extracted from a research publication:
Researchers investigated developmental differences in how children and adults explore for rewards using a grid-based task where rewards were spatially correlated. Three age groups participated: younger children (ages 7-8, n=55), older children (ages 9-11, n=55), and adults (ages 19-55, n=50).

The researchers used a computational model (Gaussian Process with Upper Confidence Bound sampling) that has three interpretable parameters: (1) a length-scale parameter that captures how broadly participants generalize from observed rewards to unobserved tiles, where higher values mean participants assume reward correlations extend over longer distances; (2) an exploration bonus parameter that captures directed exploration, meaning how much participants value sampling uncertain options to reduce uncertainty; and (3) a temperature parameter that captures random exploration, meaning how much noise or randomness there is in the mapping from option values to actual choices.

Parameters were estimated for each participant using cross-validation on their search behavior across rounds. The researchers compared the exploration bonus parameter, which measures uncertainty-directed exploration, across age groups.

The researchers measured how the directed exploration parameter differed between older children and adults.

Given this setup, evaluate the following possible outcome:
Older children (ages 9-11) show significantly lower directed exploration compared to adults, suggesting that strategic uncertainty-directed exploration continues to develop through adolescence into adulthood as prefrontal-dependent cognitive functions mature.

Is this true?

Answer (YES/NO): NO